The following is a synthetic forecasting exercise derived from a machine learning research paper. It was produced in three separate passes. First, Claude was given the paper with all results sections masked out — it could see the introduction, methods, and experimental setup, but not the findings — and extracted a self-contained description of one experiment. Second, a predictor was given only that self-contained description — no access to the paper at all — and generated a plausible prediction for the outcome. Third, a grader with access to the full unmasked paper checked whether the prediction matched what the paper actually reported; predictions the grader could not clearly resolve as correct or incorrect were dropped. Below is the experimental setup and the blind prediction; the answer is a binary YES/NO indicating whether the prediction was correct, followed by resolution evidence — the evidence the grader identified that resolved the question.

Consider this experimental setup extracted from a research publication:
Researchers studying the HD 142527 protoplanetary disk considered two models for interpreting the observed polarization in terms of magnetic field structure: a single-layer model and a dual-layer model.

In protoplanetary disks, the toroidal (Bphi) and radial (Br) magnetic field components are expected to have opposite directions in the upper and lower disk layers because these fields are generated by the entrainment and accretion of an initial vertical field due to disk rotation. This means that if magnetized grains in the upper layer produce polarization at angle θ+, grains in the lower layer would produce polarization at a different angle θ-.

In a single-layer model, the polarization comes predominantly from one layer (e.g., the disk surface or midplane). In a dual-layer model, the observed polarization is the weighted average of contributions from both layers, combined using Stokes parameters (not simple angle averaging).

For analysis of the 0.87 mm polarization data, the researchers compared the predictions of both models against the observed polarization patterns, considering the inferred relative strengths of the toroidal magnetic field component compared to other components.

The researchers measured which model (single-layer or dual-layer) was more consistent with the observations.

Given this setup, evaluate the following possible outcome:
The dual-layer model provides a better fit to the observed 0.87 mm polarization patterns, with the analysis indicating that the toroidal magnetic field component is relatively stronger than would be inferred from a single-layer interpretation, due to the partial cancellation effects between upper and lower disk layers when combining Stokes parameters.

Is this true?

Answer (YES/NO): NO